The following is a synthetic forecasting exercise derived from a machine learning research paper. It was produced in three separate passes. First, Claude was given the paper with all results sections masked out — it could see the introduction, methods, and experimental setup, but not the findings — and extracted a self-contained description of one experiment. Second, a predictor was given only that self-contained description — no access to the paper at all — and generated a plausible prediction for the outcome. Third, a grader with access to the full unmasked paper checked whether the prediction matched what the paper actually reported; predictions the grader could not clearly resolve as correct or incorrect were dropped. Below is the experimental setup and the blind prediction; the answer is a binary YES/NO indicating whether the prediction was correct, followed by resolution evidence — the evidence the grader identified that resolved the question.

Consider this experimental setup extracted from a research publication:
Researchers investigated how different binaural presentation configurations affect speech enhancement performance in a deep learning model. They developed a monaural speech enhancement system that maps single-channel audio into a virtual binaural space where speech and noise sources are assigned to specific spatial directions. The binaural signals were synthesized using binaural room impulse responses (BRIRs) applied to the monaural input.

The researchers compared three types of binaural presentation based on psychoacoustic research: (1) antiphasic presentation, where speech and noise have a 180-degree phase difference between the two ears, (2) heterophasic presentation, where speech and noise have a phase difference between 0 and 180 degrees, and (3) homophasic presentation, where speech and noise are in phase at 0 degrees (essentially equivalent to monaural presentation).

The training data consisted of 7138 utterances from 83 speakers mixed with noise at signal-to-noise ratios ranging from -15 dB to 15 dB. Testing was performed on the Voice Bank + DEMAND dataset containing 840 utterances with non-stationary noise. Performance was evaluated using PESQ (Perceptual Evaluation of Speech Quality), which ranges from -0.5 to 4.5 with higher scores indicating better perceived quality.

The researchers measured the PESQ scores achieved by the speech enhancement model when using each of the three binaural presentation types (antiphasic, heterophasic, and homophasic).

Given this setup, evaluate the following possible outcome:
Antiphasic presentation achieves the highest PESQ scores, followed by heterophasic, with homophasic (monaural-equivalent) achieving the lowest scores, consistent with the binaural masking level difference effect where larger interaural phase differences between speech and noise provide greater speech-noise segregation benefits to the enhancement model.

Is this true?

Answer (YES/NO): YES